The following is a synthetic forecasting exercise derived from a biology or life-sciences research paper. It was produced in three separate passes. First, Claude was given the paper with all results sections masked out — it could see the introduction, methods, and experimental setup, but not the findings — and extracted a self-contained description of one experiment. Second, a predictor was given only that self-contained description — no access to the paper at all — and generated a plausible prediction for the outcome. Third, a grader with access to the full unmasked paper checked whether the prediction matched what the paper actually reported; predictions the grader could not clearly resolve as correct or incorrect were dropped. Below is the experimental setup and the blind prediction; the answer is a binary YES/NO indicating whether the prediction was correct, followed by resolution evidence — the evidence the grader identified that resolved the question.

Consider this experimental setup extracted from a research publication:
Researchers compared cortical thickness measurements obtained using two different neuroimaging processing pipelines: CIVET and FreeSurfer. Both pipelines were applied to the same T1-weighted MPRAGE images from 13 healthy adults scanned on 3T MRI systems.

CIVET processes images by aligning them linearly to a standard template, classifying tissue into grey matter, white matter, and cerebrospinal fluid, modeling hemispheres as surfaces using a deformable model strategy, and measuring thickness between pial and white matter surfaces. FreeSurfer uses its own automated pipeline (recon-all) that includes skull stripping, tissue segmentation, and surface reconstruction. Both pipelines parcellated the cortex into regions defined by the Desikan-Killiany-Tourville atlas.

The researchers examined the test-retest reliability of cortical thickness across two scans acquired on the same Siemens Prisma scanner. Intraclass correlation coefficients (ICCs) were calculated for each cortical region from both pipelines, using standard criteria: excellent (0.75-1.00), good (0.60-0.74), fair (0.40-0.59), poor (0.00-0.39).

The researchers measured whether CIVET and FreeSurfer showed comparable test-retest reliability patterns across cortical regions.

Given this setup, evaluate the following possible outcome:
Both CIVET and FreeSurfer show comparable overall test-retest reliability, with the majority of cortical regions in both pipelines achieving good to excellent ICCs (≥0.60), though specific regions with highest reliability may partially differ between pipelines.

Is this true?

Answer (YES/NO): YES